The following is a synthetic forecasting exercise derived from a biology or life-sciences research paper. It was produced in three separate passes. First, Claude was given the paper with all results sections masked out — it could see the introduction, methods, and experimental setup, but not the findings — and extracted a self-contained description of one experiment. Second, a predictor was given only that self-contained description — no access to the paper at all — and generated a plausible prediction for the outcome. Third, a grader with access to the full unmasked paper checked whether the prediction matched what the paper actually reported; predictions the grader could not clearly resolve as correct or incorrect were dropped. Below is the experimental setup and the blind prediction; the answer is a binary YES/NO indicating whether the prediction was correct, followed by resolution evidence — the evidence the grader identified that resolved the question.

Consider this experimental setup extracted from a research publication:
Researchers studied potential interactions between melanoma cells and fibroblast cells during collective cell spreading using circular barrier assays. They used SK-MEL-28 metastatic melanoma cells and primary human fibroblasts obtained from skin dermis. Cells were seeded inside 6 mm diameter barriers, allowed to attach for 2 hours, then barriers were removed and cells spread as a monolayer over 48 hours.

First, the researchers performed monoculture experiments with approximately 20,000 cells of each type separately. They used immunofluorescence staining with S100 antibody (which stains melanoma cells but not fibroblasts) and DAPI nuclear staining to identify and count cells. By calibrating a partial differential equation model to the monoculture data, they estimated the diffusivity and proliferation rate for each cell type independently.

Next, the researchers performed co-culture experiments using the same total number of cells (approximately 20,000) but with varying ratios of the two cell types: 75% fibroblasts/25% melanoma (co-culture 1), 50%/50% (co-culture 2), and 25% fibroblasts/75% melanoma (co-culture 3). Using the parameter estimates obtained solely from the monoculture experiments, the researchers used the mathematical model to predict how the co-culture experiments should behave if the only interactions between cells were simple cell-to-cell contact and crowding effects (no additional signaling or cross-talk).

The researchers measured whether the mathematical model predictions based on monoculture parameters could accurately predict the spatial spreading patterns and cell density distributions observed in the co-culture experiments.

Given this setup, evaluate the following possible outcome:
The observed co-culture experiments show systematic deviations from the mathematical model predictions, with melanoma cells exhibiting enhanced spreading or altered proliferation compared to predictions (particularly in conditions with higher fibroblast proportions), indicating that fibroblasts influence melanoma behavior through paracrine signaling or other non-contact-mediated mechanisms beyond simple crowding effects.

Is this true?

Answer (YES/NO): NO